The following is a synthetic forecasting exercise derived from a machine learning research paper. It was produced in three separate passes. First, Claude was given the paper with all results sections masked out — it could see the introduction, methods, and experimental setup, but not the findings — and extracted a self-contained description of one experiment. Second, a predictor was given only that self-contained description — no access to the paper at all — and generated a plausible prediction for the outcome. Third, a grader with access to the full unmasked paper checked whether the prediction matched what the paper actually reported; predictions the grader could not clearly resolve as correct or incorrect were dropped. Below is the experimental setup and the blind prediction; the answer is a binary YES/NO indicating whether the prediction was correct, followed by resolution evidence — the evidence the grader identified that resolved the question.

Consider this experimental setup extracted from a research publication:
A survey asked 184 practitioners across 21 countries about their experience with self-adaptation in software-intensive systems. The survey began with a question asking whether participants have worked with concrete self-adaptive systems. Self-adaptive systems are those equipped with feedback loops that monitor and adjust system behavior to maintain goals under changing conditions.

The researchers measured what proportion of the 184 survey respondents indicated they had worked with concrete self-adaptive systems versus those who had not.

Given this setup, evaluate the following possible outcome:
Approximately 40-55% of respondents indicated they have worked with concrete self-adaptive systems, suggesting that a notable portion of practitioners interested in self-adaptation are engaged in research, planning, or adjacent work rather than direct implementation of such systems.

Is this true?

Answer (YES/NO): YES